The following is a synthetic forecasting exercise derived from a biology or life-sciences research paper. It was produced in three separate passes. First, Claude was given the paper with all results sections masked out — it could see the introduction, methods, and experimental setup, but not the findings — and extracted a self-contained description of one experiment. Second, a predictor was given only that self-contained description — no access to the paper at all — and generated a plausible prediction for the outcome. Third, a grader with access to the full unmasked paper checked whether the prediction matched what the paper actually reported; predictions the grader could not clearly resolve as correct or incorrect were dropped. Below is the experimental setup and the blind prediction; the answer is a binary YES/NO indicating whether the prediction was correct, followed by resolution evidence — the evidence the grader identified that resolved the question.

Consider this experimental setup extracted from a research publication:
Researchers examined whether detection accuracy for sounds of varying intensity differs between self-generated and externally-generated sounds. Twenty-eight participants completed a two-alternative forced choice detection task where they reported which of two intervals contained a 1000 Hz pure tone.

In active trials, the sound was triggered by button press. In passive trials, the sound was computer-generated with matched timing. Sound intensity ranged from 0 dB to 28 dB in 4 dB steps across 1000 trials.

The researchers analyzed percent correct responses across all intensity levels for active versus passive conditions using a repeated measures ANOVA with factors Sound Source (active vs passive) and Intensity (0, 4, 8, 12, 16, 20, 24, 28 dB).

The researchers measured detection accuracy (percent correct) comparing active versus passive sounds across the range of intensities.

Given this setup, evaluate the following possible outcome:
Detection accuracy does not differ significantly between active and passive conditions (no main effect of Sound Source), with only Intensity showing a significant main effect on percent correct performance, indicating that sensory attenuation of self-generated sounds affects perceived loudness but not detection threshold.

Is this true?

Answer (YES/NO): YES